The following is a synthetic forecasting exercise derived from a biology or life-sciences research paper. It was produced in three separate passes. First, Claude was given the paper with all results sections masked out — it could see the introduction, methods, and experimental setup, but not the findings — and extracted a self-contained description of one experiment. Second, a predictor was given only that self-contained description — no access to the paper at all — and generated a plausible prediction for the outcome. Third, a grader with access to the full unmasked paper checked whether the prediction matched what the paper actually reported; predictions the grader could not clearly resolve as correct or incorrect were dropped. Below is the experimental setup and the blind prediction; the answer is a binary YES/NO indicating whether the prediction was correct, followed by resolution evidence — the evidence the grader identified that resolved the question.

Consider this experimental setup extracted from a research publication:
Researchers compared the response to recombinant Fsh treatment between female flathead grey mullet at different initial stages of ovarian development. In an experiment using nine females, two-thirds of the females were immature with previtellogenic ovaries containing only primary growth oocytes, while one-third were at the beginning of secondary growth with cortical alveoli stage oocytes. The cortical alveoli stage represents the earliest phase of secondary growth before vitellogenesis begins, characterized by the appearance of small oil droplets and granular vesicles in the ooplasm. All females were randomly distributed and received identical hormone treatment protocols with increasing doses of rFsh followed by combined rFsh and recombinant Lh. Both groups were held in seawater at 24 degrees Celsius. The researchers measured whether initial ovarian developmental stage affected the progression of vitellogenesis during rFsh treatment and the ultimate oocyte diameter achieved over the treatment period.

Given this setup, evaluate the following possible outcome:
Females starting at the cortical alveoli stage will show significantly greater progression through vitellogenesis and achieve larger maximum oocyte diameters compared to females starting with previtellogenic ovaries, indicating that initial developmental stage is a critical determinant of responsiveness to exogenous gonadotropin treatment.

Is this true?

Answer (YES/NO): NO